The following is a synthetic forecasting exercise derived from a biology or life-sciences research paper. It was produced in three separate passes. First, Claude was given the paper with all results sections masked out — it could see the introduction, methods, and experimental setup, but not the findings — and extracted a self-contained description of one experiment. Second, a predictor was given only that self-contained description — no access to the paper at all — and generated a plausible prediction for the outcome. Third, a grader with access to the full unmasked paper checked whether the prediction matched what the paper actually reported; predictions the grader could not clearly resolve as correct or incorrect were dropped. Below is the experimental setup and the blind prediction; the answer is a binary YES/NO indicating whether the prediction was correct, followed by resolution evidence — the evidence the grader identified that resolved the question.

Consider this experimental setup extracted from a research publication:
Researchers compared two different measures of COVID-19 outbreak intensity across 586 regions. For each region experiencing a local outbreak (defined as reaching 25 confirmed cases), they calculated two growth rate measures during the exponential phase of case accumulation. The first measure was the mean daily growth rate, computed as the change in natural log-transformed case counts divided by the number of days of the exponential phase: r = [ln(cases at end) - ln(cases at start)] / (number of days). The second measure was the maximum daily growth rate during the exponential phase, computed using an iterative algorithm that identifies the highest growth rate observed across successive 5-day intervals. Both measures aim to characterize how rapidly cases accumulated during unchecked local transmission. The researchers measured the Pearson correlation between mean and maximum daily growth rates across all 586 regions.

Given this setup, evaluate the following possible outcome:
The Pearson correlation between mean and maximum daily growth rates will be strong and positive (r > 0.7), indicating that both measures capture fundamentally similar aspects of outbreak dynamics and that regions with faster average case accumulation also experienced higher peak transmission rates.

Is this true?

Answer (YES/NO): YES